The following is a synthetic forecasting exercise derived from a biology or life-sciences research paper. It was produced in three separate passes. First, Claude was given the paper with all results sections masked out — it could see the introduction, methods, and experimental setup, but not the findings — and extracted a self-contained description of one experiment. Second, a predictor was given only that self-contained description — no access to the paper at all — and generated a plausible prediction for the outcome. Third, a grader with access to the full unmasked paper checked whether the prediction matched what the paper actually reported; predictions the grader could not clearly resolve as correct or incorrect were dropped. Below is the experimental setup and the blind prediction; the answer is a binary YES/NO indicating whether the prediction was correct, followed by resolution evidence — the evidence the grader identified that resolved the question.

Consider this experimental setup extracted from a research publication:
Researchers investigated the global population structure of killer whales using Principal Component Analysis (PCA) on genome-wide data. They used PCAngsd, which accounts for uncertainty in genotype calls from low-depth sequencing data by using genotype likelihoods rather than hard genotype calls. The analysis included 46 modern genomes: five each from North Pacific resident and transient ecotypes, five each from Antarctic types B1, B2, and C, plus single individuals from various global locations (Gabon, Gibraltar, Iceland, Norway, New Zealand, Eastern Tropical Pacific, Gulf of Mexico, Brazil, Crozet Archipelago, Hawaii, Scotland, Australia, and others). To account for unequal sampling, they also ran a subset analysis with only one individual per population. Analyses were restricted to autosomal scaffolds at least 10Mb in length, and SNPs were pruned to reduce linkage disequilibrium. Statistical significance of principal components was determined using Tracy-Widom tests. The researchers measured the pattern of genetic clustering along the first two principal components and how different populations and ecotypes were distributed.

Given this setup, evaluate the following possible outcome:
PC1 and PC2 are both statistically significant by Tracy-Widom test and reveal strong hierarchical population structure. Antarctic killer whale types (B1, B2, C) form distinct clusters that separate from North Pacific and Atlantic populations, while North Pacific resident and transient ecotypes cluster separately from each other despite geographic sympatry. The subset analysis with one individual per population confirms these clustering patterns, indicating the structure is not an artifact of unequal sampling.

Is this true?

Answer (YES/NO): NO